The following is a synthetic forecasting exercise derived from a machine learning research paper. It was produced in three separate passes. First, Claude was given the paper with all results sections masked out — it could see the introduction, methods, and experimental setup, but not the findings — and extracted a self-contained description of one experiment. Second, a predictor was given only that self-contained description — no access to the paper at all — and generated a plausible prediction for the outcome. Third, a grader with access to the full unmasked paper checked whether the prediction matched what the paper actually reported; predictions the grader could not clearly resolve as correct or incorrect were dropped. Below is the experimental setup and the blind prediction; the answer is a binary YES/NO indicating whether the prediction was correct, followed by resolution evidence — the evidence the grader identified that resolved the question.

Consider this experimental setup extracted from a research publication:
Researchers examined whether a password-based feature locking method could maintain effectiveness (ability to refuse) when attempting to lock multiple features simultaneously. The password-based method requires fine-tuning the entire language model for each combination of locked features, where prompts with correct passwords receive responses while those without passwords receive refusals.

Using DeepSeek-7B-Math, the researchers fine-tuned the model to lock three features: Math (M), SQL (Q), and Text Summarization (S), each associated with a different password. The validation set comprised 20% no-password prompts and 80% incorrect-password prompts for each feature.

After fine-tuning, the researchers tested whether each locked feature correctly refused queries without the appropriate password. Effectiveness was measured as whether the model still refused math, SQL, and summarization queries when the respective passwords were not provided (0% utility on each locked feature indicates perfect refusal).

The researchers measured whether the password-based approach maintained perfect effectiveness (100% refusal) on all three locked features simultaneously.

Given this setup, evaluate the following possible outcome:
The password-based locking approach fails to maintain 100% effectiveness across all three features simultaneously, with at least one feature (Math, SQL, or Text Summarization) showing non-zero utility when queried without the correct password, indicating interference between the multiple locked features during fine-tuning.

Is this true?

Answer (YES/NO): YES